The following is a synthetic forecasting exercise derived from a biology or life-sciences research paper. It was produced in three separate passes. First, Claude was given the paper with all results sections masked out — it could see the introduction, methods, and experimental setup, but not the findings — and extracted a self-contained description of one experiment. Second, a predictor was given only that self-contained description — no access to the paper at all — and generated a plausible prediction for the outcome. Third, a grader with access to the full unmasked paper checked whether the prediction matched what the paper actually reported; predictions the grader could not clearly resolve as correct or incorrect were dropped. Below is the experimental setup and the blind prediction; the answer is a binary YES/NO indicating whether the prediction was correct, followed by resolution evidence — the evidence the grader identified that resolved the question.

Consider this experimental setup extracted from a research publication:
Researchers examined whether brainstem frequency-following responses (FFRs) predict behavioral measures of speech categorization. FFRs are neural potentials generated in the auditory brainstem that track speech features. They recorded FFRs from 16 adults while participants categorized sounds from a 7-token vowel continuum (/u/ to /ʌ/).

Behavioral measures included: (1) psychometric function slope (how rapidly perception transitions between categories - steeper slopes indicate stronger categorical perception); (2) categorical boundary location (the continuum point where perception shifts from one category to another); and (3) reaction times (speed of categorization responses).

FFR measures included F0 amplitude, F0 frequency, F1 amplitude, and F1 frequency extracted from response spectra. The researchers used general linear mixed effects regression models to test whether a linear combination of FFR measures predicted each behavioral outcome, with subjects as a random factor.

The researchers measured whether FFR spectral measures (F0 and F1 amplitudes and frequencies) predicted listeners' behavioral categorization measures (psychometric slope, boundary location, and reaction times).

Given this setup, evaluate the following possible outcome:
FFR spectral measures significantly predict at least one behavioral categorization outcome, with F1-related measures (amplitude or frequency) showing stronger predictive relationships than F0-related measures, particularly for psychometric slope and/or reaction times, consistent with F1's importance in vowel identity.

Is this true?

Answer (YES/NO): NO